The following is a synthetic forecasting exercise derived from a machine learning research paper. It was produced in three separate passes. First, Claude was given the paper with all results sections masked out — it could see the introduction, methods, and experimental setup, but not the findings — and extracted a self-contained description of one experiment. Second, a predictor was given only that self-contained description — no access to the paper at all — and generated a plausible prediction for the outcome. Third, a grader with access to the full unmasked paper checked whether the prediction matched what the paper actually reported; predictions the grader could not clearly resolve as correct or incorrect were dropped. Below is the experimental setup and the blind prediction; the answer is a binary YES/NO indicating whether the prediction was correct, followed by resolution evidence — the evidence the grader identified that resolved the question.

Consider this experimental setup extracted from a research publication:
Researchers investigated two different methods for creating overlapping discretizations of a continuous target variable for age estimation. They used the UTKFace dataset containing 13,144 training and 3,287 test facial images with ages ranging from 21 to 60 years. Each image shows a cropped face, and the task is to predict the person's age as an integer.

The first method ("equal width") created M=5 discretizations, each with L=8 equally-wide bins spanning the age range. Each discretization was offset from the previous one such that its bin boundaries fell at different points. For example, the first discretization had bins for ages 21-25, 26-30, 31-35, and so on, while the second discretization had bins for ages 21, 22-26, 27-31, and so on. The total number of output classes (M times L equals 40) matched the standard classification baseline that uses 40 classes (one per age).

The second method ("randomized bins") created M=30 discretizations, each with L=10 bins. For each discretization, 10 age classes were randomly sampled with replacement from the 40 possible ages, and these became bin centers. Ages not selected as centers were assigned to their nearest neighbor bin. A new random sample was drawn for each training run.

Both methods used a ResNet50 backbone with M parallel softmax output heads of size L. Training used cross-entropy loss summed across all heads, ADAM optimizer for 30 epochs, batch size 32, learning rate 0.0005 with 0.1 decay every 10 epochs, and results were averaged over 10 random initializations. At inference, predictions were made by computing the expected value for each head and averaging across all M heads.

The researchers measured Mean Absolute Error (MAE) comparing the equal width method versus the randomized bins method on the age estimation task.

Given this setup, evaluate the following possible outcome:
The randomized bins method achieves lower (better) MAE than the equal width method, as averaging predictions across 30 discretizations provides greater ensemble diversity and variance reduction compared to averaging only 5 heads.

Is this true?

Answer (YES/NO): YES